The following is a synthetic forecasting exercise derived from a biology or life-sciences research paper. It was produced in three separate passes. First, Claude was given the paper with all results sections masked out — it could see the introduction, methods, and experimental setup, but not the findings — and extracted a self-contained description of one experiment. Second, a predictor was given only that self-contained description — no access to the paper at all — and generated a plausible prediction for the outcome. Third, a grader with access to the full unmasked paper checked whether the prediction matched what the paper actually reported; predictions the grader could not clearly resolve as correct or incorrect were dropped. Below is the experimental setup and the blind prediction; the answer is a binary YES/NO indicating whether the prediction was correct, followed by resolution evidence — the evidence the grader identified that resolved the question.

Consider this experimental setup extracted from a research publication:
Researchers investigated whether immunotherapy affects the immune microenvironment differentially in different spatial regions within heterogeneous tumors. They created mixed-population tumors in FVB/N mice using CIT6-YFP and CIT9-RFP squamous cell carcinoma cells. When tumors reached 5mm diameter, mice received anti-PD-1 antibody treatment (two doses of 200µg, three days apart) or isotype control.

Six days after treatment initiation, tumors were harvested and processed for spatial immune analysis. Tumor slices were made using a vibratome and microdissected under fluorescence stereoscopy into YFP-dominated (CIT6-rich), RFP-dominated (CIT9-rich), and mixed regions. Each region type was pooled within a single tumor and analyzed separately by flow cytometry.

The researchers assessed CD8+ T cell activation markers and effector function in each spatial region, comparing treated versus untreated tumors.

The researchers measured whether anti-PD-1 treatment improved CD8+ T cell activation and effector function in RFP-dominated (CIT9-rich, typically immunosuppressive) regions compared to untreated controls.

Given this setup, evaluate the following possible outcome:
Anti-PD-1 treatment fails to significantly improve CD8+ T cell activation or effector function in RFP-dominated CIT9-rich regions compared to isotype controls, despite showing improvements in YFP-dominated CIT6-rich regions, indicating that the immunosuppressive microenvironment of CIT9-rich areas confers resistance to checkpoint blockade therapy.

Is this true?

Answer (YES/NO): NO